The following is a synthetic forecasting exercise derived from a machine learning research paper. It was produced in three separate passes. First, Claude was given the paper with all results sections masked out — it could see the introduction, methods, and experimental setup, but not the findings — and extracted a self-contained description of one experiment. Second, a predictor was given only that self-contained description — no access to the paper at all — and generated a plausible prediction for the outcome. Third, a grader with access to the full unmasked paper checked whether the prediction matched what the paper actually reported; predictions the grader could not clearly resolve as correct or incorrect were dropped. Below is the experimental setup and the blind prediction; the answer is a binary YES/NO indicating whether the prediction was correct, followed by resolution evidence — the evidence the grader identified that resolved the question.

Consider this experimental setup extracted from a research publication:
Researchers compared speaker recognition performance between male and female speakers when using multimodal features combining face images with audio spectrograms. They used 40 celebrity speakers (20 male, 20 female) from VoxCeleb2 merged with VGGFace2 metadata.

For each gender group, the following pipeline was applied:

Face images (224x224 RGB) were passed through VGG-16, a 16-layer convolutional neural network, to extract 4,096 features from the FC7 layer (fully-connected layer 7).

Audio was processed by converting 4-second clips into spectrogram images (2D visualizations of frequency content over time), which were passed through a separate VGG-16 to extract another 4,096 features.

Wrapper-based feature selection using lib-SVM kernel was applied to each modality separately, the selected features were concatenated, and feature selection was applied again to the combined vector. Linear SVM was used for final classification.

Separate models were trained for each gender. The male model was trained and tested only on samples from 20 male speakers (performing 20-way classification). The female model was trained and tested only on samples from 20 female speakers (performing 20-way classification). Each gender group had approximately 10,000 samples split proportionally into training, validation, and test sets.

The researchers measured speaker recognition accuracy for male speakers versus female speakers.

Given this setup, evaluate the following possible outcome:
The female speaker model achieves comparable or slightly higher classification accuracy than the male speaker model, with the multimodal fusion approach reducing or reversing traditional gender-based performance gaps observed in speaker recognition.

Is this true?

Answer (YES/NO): NO